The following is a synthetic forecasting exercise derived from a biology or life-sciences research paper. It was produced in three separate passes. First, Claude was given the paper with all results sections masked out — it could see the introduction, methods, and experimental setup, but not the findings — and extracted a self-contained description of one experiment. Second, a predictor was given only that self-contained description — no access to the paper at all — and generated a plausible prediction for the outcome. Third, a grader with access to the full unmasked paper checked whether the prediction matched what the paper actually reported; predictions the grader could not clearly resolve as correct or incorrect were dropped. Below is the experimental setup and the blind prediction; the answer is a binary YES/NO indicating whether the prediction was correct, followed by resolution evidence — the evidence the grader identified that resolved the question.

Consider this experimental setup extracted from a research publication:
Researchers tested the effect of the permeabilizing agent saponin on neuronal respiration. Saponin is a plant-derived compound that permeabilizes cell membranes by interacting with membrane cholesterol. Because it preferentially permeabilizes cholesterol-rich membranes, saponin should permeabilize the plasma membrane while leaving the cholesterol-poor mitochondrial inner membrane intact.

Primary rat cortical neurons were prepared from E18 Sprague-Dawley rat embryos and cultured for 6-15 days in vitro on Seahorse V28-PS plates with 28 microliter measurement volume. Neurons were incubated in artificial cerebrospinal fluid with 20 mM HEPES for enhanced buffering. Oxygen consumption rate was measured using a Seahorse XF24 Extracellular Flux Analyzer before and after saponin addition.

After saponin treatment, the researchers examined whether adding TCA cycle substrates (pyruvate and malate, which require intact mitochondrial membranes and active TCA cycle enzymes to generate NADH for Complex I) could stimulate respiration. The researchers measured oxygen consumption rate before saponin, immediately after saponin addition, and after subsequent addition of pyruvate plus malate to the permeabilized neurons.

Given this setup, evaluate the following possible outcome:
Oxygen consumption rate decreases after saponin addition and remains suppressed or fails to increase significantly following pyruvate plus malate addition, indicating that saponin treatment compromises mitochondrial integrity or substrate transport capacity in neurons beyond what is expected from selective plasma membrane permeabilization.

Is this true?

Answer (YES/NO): NO